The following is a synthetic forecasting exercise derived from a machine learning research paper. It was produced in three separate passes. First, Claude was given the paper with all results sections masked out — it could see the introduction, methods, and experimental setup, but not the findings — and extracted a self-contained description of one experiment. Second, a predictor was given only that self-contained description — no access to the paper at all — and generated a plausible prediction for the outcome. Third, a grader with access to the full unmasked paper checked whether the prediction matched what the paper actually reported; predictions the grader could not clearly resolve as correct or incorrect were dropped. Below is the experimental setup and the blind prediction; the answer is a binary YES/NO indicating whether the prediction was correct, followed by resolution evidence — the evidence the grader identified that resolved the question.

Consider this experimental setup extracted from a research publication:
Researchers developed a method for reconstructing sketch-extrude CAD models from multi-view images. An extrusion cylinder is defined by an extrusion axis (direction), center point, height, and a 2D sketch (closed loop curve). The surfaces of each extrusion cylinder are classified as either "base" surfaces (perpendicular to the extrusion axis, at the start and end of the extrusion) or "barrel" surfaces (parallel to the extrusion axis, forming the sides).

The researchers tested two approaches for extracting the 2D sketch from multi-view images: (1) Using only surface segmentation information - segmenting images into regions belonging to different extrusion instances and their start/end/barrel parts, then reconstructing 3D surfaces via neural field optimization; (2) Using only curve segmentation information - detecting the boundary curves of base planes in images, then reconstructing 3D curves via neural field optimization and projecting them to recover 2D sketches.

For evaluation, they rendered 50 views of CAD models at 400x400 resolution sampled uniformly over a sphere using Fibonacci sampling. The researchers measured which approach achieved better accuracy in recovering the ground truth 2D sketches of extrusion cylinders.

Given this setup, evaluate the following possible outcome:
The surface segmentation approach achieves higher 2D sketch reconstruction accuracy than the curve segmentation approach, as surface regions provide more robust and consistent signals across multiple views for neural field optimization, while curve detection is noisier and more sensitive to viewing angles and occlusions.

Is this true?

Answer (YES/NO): NO